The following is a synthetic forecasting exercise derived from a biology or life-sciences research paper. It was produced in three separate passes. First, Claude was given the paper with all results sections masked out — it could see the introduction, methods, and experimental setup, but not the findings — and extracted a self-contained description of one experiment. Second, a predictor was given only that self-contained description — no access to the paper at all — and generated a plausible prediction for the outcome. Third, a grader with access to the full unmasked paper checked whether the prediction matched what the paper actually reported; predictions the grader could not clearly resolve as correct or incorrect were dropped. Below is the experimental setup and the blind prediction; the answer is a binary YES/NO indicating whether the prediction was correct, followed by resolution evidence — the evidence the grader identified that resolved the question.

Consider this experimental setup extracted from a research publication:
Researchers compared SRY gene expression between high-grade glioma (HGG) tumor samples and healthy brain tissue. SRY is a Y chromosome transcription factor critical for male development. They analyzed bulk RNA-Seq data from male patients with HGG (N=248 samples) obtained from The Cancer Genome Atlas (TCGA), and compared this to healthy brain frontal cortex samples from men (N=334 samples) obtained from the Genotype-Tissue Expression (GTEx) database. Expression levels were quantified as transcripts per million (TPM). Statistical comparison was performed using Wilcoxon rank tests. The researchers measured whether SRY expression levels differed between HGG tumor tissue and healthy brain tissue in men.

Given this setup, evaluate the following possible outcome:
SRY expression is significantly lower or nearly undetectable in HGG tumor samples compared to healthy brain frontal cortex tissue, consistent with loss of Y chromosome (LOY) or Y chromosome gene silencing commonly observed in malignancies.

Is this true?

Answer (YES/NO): NO